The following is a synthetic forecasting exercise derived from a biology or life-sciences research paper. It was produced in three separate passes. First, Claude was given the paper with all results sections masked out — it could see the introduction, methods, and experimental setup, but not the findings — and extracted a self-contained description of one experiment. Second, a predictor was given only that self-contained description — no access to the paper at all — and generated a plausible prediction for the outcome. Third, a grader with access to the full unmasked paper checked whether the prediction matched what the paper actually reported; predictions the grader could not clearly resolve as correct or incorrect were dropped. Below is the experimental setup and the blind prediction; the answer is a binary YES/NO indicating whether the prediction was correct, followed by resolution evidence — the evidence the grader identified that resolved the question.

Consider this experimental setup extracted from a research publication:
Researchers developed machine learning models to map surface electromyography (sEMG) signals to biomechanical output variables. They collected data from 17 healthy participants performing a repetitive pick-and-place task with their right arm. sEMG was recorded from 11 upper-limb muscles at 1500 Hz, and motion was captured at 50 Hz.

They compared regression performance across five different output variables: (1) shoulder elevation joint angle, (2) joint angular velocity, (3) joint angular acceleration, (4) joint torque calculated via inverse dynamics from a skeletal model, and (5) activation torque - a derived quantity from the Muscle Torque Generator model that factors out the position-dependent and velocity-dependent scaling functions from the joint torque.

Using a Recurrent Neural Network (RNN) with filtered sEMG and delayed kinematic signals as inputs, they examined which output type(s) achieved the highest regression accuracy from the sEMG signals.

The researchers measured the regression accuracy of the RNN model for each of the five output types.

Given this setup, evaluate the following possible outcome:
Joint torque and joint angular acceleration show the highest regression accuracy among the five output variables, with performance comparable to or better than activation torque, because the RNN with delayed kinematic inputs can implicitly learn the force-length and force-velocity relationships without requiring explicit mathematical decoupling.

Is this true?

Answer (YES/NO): NO